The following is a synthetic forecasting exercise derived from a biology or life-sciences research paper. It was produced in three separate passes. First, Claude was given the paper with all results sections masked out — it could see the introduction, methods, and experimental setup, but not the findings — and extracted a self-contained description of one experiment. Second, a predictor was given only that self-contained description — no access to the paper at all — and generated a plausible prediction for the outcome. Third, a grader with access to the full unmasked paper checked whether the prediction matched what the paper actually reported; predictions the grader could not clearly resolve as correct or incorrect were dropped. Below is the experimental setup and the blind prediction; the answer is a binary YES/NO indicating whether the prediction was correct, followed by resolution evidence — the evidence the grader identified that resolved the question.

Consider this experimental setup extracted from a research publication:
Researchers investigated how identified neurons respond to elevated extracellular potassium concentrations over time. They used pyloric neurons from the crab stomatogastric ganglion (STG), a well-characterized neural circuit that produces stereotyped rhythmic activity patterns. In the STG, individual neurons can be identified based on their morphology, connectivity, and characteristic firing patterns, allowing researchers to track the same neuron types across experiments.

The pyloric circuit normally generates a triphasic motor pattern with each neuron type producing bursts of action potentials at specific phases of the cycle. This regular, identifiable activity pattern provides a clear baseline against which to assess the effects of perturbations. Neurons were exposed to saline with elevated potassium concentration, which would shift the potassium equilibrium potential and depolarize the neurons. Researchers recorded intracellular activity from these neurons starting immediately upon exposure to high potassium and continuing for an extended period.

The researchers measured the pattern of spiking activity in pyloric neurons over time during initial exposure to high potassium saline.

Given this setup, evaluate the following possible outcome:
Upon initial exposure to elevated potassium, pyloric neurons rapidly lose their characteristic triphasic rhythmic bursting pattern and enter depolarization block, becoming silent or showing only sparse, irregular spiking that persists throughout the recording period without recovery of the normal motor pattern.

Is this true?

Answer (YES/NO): NO